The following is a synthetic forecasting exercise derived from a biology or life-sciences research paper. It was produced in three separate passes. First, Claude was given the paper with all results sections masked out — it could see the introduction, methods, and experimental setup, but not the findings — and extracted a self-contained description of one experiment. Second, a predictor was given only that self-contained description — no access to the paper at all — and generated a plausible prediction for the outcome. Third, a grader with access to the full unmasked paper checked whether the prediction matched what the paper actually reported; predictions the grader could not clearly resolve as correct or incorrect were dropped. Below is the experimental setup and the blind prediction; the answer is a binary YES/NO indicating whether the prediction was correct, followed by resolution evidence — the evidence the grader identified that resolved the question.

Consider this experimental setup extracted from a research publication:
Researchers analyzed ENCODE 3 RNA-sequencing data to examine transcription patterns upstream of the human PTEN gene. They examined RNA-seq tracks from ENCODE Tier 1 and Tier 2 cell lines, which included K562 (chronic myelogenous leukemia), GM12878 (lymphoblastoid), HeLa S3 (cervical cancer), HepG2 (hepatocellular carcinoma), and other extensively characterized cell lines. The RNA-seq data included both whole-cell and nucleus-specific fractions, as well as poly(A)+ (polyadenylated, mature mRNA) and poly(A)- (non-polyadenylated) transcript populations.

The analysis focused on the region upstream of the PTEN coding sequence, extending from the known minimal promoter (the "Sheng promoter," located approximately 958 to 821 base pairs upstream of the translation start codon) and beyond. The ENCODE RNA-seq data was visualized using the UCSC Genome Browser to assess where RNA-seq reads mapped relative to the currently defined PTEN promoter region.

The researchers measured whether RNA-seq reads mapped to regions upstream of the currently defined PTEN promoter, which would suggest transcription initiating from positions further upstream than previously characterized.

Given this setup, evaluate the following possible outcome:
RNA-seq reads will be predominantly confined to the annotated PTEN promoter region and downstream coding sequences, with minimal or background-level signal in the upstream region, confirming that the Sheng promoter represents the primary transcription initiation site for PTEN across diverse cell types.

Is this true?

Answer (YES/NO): NO